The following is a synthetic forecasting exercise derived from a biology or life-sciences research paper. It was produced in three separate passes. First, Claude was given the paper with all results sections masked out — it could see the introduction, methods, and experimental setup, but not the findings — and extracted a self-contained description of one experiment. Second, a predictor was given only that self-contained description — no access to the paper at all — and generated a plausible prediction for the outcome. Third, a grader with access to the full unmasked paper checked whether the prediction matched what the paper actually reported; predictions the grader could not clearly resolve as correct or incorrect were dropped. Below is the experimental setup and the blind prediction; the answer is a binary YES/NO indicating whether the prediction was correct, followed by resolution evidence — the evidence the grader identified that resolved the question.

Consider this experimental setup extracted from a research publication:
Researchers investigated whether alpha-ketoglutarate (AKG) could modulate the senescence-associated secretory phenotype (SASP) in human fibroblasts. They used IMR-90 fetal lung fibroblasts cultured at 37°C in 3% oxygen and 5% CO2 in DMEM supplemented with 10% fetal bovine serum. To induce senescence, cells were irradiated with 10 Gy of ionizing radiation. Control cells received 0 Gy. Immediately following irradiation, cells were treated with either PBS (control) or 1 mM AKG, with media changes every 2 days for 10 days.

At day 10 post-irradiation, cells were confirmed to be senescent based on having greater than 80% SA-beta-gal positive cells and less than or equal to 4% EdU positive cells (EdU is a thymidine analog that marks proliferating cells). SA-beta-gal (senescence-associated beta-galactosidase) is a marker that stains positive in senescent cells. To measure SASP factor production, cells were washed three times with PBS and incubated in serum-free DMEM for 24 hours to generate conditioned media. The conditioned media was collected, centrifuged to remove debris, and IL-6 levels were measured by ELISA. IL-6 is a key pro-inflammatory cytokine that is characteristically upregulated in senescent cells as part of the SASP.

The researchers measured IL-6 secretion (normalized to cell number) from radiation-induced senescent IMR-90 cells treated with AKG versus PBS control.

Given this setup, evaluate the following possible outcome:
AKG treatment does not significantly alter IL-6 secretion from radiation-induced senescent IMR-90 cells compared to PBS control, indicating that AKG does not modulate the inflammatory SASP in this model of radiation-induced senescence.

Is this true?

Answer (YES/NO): NO